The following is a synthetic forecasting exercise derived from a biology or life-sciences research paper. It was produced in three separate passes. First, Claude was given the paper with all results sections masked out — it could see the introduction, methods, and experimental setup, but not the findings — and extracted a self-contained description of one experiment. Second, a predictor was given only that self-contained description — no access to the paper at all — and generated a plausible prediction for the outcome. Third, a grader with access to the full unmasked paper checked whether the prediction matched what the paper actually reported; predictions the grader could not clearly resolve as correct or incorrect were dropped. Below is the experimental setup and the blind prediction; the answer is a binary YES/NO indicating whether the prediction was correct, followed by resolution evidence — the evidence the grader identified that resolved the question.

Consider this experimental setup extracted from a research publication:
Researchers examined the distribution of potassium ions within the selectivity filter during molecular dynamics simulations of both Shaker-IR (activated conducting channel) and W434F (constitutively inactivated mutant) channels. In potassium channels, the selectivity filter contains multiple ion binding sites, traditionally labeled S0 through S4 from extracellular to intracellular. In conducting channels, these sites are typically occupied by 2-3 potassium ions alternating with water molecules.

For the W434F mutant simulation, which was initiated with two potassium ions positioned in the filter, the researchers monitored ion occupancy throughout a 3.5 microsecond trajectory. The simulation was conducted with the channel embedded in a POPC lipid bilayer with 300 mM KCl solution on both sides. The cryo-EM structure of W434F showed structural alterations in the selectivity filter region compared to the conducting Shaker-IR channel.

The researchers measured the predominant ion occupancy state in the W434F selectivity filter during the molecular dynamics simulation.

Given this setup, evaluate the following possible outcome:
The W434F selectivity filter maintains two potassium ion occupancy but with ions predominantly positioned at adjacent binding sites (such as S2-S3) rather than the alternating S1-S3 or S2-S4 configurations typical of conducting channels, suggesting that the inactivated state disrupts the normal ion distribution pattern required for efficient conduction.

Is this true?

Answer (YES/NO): YES